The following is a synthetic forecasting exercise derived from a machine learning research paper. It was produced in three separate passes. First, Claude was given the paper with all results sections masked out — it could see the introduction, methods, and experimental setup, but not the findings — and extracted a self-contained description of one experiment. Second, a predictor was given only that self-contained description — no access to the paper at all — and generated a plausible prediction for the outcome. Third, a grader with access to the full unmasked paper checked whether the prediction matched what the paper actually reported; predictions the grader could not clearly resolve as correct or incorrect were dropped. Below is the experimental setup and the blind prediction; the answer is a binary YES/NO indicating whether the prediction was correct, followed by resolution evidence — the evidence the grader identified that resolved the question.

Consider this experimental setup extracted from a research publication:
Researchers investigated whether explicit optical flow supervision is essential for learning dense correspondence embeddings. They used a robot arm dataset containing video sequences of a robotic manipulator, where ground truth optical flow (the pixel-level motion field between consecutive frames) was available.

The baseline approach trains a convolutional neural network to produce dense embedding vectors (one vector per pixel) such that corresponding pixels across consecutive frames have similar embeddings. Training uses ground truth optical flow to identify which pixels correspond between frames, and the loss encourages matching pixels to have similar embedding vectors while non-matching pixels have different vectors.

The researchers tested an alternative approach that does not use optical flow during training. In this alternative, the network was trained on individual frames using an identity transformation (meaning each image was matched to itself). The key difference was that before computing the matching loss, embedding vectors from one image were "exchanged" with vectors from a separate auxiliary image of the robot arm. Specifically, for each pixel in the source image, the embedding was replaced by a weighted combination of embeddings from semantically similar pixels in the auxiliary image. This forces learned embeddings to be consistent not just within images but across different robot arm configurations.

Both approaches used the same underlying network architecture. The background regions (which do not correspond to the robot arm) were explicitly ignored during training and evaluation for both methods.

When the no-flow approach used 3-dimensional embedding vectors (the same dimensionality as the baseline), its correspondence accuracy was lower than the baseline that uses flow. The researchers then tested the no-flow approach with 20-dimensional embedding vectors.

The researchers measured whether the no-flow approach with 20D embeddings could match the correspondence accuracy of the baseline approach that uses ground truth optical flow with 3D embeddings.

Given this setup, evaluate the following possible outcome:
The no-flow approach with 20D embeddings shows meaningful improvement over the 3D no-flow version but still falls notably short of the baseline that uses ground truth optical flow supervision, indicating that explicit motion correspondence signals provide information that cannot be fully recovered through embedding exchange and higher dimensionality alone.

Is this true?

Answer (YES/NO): NO